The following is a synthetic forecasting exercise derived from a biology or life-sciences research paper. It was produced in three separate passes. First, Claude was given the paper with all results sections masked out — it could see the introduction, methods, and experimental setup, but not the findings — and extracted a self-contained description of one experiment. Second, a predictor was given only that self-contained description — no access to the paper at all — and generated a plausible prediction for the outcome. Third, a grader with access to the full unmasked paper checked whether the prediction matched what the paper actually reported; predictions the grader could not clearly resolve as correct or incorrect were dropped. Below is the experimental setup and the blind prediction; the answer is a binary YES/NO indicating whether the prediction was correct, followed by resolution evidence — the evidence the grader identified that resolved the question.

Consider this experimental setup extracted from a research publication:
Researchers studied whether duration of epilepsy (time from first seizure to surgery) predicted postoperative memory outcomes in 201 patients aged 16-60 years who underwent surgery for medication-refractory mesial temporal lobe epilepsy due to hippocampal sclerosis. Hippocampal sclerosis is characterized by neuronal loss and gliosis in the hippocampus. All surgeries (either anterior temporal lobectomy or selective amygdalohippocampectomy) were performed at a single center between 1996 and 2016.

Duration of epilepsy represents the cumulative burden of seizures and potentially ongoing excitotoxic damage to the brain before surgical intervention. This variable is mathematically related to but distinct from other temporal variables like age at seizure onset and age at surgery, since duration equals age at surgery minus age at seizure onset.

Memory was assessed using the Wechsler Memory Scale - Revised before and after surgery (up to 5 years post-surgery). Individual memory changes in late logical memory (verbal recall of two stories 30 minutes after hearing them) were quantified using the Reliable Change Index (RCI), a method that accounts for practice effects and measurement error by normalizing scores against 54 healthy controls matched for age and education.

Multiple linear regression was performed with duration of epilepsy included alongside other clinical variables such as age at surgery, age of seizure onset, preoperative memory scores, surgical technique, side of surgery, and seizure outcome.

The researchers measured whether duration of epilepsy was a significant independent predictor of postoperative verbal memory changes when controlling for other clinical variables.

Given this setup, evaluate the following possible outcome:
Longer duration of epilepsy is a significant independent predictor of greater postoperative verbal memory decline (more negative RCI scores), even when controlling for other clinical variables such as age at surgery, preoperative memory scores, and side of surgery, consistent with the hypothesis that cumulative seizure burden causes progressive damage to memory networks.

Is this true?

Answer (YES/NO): NO